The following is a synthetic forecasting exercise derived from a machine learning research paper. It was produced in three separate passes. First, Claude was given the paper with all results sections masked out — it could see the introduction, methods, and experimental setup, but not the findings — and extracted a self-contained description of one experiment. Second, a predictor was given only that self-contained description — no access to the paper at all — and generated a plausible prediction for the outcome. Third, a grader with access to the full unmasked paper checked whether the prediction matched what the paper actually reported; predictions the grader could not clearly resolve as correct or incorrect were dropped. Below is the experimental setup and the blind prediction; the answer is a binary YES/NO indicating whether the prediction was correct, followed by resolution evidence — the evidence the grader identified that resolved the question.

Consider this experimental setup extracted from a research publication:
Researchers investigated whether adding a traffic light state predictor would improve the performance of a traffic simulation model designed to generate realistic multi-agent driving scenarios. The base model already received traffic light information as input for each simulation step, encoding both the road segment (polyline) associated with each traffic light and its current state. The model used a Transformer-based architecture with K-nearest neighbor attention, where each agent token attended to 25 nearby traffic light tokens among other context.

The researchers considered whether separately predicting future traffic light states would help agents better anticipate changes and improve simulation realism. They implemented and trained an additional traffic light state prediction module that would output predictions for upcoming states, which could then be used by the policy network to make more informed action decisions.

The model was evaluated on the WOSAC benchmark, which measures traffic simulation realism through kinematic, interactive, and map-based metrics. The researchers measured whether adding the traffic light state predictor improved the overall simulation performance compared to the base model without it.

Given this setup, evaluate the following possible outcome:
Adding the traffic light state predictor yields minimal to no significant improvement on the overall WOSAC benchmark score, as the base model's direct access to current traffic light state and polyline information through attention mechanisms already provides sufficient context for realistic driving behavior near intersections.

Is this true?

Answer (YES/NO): NO